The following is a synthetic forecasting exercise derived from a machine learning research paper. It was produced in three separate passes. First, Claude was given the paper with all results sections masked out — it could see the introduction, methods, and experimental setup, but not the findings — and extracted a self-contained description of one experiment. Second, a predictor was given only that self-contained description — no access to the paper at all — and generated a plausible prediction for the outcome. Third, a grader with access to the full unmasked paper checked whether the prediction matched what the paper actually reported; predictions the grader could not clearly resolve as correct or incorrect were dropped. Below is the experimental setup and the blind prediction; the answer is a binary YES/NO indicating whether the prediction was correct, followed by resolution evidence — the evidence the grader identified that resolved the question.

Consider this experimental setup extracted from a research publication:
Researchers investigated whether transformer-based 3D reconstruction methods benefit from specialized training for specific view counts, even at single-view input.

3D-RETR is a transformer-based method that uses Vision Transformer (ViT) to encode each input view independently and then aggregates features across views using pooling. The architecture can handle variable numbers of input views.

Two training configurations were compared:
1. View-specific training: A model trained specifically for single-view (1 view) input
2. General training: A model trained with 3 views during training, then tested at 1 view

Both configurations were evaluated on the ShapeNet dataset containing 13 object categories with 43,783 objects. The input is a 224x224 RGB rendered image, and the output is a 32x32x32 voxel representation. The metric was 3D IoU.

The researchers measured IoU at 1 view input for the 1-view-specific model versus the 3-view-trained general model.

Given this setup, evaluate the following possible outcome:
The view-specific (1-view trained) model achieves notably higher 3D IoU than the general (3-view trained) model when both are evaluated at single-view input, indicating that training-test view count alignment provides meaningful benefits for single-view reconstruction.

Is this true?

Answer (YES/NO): NO